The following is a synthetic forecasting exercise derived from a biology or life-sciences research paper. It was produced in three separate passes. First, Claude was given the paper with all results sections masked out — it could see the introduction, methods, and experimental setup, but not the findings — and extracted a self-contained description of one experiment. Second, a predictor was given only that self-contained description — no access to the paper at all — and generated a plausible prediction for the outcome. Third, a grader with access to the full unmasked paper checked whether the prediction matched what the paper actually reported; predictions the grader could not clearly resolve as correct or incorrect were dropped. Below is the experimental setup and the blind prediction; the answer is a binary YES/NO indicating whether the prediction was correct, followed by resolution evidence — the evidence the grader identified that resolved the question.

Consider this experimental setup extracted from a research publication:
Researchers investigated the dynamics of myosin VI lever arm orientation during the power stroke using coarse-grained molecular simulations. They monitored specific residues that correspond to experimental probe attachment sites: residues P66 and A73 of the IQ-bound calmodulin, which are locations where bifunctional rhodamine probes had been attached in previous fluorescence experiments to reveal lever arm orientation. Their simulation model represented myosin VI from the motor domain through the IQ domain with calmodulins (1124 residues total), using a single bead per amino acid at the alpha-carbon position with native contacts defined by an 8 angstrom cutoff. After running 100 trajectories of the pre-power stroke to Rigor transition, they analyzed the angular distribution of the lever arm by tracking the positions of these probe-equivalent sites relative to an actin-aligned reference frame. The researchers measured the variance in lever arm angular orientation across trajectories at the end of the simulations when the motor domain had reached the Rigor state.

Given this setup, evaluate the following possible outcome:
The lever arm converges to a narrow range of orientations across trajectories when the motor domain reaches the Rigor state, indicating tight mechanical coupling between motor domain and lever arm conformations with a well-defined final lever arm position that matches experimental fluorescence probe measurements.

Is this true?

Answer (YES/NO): NO